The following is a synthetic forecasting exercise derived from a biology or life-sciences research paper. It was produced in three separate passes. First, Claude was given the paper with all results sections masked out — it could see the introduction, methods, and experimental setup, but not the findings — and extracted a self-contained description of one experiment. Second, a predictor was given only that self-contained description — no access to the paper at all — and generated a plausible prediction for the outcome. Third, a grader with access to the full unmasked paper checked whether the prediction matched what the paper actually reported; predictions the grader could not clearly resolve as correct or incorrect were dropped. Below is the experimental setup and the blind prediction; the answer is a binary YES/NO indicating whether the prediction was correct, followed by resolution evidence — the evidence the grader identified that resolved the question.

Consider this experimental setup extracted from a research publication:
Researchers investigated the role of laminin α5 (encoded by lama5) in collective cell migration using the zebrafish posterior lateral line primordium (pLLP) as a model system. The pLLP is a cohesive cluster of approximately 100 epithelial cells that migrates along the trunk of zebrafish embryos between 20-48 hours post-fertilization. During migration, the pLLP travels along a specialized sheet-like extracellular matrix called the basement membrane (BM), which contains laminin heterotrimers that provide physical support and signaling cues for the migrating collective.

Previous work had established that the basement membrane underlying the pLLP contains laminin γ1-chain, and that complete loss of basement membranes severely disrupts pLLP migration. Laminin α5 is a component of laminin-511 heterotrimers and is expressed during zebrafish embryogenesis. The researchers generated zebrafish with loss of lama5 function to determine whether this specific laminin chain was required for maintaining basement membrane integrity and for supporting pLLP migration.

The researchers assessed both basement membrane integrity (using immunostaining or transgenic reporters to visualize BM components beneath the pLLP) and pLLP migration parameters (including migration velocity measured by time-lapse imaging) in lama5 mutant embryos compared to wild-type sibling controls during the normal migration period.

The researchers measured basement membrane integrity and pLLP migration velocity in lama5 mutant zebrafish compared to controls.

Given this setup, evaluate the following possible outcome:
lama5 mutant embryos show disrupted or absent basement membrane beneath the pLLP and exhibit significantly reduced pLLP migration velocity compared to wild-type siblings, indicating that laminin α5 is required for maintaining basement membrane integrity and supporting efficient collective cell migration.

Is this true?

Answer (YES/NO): NO